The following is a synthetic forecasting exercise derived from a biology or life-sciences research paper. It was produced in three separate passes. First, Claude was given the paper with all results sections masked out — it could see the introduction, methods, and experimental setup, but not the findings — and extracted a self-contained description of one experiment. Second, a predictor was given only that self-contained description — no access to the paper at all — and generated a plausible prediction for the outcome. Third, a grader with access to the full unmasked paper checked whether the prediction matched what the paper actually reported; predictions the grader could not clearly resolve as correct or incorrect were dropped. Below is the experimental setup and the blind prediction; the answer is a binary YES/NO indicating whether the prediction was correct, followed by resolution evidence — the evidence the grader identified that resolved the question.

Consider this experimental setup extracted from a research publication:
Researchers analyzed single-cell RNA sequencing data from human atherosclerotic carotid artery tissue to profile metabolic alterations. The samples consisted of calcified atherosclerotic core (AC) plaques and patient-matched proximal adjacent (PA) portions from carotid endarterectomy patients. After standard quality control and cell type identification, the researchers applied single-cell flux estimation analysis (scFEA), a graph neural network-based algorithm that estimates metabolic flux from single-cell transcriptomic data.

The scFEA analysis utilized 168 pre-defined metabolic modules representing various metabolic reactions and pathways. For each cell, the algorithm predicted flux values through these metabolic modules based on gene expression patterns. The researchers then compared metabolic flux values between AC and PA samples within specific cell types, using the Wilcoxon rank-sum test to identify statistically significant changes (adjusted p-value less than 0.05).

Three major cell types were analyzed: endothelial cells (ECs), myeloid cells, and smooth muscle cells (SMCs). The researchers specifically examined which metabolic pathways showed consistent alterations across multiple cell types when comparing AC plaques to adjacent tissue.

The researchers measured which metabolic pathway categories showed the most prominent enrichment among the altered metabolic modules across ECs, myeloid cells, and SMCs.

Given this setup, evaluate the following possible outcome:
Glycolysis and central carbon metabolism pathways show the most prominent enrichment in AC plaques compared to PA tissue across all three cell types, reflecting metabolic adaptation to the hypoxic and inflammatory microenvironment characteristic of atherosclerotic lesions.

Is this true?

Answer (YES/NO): NO